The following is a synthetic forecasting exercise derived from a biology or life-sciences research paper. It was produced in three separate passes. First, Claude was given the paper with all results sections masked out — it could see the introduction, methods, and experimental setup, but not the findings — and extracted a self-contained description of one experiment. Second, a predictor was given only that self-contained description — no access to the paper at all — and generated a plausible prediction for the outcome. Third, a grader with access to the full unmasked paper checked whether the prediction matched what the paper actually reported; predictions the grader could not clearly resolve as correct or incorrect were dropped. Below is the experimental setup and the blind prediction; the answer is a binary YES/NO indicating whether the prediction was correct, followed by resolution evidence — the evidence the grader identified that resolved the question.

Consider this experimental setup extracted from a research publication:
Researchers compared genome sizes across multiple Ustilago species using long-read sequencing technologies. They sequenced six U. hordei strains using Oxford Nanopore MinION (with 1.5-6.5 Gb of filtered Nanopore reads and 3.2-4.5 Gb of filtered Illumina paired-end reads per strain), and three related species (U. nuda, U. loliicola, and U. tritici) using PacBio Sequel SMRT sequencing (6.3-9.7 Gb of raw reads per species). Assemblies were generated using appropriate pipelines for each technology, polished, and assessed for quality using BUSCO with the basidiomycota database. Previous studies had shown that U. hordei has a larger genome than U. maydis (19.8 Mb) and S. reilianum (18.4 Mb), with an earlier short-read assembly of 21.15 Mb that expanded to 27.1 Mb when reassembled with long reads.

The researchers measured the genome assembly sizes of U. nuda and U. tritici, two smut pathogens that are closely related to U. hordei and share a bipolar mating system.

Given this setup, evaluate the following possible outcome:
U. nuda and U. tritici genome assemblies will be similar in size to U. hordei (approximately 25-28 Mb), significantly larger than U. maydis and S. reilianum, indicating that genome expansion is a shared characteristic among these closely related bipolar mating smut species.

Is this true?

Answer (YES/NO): NO